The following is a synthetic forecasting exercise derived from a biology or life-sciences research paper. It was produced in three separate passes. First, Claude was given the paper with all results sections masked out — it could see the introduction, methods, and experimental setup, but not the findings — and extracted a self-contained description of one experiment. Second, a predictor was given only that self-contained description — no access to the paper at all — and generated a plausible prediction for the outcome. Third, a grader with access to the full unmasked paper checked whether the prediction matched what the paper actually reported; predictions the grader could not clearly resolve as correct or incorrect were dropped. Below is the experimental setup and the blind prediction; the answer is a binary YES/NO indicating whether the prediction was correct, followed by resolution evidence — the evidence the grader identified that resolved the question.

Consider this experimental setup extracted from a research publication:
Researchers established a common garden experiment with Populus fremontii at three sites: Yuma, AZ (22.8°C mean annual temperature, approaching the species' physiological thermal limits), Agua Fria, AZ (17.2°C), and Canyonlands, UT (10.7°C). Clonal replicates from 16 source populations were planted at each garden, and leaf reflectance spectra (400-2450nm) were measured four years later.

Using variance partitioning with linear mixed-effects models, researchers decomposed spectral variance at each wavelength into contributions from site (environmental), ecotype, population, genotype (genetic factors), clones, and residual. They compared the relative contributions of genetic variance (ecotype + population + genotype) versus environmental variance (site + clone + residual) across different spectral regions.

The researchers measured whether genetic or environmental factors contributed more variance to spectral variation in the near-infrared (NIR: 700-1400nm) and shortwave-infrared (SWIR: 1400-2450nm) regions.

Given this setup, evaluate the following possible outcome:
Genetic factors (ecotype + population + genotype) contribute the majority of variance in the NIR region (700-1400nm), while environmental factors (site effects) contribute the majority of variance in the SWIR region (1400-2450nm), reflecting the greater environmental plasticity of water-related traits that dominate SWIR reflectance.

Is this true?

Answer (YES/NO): NO